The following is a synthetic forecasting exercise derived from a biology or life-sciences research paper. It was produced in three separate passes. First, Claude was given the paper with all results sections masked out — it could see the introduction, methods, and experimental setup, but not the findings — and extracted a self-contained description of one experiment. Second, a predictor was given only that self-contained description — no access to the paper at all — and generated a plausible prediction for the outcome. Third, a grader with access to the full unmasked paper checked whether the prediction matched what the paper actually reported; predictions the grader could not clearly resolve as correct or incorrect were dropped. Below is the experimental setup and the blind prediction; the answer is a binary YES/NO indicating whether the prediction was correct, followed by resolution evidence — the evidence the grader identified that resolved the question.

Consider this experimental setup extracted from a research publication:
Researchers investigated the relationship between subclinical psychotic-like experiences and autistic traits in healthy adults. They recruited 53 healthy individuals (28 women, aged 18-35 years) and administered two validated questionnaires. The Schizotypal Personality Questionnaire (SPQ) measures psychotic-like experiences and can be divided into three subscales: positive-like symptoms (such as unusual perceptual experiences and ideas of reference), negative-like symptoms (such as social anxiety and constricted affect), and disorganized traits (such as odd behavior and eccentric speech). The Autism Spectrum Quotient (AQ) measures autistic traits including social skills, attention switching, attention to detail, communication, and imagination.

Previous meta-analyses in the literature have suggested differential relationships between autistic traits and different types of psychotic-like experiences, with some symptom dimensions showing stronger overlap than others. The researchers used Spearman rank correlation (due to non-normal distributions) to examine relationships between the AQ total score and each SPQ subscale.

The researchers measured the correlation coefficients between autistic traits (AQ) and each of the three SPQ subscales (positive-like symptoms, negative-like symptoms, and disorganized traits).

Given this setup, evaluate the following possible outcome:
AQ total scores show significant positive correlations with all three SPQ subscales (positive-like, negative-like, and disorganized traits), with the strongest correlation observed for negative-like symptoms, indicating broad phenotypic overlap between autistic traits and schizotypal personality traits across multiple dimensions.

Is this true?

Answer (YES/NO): NO